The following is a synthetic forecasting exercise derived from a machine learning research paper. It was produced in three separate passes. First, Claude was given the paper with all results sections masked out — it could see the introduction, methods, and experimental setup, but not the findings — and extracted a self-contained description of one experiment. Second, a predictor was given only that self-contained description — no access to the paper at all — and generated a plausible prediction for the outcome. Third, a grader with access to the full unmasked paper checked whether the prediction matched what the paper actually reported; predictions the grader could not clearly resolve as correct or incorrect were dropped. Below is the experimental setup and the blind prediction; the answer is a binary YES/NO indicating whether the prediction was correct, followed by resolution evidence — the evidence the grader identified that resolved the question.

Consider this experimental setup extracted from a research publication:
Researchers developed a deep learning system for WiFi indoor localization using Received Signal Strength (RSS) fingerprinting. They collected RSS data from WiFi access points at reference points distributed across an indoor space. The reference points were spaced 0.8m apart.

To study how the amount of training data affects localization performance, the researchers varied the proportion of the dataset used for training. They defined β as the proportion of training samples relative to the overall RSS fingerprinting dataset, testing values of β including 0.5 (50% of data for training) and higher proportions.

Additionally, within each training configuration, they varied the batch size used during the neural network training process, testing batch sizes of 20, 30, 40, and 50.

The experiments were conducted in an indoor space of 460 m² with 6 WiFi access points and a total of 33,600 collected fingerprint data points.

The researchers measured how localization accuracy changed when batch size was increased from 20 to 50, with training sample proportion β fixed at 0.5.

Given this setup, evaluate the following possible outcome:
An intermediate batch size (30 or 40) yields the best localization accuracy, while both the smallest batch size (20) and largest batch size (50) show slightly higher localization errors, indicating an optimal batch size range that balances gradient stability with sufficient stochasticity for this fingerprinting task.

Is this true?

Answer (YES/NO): NO